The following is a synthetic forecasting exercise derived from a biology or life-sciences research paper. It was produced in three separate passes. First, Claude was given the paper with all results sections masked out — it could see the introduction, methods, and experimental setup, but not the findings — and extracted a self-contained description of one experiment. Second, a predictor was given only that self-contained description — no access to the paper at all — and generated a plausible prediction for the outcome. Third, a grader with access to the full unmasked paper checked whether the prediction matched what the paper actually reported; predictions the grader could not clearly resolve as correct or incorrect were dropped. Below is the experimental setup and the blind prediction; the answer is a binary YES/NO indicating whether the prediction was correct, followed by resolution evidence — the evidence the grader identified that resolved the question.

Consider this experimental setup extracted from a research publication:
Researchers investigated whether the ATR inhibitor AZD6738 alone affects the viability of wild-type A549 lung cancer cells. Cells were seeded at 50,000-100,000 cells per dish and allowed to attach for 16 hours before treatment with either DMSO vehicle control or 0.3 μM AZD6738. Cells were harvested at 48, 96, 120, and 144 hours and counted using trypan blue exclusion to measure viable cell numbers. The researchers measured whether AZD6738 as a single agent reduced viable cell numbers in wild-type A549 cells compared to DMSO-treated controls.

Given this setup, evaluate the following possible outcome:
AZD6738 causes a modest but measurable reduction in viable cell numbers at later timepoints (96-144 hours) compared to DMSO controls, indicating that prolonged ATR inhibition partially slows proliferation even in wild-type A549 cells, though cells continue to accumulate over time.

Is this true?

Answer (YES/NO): NO